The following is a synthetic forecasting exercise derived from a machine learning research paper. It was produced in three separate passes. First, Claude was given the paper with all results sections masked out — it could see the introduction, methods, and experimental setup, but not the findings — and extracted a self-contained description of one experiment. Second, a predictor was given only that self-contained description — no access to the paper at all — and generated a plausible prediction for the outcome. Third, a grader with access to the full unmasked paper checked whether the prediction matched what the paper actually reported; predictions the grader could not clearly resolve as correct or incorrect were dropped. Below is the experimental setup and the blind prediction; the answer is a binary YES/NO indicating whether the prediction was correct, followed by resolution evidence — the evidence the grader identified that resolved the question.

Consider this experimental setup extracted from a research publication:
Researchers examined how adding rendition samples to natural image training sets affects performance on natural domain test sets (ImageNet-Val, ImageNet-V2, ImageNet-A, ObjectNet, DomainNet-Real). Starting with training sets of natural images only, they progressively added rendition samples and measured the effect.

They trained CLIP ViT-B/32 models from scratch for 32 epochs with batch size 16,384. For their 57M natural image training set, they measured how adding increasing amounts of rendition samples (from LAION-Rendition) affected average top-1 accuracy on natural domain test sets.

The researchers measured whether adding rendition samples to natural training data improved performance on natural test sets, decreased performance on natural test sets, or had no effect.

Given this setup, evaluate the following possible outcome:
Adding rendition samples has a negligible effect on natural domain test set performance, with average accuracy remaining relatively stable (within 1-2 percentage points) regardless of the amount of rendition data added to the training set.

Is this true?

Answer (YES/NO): NO